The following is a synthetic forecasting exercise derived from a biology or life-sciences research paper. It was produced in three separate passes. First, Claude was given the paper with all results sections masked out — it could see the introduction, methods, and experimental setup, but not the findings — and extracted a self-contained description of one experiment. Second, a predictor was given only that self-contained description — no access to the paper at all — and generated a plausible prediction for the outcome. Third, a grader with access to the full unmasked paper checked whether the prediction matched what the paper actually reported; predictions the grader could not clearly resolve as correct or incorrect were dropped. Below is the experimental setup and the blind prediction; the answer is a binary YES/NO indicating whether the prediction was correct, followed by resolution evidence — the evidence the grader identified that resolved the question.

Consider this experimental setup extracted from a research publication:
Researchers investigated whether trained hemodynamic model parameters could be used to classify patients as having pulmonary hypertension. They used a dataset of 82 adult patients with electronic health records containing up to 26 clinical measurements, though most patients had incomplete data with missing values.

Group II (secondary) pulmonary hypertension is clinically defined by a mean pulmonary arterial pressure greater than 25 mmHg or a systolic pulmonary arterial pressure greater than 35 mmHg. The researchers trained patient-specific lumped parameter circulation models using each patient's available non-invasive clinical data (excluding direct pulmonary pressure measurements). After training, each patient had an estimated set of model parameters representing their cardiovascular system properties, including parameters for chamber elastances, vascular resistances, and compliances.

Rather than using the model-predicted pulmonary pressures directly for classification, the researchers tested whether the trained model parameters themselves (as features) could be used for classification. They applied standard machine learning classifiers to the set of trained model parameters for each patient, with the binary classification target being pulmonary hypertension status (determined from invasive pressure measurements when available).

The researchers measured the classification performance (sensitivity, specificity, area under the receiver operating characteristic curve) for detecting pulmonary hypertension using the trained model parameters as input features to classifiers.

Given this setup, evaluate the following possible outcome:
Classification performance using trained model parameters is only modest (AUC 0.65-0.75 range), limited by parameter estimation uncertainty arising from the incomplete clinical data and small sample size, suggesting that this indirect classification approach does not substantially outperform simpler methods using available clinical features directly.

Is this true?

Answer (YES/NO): NO